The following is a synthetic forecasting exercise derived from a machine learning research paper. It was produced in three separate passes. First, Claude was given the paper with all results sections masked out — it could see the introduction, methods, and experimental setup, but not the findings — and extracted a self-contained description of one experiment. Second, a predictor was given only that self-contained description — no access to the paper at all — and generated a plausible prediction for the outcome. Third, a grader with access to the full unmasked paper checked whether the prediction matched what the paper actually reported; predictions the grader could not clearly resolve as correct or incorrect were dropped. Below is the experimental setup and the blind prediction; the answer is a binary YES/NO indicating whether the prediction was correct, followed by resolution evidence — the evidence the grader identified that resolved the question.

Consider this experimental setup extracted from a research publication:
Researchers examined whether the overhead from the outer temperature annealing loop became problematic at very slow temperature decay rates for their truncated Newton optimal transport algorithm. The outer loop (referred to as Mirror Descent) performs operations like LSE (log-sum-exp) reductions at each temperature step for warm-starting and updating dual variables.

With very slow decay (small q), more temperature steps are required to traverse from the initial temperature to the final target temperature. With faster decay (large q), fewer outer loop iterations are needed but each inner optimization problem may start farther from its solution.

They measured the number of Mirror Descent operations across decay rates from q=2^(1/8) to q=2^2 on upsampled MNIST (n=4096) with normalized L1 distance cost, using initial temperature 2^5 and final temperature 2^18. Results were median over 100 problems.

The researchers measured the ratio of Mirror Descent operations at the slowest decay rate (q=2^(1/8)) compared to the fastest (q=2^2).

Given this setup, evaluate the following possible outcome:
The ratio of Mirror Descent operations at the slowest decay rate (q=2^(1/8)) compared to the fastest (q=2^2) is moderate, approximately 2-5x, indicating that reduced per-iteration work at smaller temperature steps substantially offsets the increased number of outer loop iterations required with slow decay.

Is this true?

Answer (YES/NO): NO